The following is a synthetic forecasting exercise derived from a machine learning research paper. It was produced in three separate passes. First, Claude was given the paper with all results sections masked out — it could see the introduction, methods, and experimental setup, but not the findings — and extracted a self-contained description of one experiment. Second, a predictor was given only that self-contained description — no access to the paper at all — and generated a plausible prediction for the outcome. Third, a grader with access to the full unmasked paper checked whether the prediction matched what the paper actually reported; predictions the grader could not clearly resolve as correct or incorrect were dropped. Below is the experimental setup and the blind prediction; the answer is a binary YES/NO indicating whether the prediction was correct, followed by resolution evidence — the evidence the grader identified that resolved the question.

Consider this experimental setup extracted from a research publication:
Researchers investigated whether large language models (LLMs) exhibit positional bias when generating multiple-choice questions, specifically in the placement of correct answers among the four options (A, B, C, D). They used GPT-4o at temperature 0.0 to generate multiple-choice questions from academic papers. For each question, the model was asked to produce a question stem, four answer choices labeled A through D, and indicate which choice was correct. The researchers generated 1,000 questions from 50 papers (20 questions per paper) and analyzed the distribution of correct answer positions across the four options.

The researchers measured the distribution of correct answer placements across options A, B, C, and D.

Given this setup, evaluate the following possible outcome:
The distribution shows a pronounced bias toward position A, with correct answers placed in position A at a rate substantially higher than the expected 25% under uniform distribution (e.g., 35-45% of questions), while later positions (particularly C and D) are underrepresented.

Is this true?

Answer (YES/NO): NO